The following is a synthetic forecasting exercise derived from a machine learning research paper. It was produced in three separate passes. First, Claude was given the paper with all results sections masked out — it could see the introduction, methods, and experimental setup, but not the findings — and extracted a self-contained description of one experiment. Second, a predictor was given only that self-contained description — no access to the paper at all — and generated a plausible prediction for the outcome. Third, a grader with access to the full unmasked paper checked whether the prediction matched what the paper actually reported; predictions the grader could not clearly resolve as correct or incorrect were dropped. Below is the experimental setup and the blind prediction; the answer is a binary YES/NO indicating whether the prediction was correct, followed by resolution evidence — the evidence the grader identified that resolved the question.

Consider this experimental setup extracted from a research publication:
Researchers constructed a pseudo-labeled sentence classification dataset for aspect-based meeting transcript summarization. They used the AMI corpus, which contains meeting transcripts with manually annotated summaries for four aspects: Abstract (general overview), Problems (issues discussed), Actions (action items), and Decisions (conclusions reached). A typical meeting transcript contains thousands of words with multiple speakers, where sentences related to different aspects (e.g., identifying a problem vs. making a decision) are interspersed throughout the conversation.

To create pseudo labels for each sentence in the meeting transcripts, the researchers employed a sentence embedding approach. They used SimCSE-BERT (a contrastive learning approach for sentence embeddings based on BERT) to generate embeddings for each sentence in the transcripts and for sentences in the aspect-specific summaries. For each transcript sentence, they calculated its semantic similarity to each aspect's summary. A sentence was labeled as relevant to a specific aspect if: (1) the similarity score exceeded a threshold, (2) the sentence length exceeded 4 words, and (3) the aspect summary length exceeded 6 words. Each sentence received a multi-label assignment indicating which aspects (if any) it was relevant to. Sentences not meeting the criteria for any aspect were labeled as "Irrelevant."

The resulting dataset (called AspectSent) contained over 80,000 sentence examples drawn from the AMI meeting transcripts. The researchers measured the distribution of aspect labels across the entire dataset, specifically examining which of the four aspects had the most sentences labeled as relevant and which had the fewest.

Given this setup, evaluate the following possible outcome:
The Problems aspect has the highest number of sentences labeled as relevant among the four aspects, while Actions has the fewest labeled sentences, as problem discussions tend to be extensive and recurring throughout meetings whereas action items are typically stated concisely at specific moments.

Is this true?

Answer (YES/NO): NO